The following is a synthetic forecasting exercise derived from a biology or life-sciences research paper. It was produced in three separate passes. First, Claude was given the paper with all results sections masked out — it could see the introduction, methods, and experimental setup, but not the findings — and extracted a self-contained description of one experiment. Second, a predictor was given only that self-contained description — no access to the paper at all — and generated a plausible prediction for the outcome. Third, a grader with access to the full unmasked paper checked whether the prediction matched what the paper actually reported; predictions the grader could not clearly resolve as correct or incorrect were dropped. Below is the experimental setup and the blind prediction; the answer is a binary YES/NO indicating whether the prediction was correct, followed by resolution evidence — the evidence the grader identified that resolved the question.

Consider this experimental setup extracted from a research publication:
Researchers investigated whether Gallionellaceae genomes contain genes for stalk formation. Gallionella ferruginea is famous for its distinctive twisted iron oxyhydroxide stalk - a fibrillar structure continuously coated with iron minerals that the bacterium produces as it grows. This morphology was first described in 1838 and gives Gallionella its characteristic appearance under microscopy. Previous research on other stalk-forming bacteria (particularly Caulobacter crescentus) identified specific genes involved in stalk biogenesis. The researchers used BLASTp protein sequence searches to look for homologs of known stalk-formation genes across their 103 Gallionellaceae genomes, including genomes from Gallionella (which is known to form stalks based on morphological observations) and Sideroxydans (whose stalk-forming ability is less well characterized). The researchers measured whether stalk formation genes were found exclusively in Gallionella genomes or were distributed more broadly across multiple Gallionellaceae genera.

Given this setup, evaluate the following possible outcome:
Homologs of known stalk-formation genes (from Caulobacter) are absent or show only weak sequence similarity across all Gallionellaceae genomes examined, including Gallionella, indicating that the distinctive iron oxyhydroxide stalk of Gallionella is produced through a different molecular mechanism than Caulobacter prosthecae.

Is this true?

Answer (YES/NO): NO